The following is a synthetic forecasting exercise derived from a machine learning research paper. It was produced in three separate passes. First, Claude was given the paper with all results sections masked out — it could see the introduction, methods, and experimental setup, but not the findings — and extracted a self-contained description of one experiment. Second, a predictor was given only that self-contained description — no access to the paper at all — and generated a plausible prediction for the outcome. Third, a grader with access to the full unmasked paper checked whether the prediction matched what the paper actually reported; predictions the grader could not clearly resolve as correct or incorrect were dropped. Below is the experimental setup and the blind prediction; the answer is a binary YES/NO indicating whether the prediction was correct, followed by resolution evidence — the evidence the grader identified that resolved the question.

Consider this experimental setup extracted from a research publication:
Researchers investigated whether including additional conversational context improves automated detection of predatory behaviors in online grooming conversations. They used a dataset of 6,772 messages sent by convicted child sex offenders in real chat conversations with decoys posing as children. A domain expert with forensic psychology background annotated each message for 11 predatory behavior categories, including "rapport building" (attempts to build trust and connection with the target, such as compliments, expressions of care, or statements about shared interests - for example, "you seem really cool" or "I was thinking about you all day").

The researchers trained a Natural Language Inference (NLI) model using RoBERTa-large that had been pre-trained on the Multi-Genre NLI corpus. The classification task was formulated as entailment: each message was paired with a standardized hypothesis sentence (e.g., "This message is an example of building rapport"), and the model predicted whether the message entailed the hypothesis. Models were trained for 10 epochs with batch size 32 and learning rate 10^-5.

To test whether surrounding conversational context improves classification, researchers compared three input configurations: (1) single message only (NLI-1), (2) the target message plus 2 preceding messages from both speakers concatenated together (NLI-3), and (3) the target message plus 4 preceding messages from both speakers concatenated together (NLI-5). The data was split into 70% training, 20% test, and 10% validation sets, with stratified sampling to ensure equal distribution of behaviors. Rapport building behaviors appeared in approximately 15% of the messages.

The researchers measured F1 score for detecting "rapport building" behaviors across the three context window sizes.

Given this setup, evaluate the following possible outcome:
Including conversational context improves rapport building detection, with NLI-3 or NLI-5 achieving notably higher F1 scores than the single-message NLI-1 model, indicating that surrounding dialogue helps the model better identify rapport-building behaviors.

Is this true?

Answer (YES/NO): YES